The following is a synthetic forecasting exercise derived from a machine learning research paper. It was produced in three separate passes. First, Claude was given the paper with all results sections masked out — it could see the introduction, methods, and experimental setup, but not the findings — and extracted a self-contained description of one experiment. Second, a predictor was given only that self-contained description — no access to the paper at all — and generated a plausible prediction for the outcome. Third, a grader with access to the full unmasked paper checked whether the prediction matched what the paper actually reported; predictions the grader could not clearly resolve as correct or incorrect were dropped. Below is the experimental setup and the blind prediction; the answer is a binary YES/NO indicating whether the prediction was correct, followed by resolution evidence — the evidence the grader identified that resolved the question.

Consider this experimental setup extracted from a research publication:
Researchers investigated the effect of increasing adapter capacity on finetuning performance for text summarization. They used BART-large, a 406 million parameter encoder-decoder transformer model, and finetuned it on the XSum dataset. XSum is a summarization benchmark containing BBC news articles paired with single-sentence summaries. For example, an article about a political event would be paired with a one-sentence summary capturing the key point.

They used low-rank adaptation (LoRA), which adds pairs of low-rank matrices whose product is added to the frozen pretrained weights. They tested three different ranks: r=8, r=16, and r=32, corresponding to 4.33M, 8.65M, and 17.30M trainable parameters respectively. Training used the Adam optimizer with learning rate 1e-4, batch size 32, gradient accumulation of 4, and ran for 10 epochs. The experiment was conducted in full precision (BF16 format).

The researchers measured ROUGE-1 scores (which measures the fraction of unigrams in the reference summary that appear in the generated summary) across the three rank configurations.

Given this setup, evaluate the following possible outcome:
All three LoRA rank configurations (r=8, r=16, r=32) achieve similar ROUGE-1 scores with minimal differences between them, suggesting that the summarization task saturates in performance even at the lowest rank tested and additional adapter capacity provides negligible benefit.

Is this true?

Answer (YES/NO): YES